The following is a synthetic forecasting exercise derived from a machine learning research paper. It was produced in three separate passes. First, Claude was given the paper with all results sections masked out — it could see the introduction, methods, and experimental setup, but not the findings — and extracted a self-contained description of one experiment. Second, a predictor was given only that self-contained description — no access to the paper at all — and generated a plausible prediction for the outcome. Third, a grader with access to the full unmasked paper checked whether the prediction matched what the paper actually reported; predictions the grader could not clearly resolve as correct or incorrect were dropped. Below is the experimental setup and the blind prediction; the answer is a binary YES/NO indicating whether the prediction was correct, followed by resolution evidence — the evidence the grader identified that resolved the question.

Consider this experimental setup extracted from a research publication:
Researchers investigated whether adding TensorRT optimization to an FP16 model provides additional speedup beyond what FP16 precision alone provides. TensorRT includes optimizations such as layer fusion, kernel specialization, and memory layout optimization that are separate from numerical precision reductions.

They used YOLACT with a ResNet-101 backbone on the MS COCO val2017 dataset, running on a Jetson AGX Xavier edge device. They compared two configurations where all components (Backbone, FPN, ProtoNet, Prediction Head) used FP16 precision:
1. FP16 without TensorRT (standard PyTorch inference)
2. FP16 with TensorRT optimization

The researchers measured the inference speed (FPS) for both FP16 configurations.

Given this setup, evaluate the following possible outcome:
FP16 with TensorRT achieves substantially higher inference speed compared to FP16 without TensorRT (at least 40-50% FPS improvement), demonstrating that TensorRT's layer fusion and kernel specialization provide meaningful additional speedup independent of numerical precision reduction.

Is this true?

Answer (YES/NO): YES